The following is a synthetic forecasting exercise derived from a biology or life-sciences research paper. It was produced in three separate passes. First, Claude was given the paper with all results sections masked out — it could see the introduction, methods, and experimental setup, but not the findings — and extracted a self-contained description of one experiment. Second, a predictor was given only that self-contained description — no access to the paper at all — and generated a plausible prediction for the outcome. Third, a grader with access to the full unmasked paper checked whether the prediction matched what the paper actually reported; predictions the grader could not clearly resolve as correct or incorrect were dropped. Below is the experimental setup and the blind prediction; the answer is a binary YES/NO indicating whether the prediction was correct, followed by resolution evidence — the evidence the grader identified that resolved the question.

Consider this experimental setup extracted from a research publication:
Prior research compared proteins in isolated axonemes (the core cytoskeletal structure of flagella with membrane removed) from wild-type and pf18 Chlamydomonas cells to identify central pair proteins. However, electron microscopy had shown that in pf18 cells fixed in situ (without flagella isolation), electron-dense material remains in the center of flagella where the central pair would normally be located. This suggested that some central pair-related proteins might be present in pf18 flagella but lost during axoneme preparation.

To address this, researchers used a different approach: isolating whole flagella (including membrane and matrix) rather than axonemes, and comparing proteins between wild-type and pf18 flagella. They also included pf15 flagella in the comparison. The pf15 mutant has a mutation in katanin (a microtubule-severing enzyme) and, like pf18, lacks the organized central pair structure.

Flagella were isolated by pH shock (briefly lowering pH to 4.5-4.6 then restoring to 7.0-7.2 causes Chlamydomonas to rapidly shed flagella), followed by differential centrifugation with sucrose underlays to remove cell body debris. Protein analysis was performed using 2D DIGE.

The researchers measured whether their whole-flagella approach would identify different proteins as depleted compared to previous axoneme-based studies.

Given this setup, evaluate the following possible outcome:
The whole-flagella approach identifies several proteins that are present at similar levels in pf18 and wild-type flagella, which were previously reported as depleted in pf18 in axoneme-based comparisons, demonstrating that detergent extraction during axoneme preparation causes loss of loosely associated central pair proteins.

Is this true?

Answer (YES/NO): NO